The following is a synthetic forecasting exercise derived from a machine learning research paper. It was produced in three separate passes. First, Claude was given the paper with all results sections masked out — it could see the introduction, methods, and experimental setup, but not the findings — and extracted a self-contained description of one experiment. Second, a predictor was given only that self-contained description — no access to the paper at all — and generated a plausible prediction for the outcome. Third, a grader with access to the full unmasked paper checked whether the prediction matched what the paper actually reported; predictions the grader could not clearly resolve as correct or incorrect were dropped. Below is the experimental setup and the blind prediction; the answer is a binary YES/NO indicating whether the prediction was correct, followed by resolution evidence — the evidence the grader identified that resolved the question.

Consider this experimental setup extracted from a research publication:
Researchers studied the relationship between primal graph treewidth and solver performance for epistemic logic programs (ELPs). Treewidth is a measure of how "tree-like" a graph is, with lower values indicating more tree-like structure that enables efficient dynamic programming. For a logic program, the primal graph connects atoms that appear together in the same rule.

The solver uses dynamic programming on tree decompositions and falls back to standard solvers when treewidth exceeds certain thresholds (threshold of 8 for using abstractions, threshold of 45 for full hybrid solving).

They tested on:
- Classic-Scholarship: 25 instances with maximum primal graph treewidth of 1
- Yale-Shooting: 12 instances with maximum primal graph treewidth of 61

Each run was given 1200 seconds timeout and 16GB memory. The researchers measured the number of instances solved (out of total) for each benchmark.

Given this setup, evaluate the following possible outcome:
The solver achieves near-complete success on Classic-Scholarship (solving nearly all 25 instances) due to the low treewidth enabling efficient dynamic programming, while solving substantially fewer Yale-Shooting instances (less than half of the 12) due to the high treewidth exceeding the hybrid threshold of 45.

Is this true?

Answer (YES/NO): NO